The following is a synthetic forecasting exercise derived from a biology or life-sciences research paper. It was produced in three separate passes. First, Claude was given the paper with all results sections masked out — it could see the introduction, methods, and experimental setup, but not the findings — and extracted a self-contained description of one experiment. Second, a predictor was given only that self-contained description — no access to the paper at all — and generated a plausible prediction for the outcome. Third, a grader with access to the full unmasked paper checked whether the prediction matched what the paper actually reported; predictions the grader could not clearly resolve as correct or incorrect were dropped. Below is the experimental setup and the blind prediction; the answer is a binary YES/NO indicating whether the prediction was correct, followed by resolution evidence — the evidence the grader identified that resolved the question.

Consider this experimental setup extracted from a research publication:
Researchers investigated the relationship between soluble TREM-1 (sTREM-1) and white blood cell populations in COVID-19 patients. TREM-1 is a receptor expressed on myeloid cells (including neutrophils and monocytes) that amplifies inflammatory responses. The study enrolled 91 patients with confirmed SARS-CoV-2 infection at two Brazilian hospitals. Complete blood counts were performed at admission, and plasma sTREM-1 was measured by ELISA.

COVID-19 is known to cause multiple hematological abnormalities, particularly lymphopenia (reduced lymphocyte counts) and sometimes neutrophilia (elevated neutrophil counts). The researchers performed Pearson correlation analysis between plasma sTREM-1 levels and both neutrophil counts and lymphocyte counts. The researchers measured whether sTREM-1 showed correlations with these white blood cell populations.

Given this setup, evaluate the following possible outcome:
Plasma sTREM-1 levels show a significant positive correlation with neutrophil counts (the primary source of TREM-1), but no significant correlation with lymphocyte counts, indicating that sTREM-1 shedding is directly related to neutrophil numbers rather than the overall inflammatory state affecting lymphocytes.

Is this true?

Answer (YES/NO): NO